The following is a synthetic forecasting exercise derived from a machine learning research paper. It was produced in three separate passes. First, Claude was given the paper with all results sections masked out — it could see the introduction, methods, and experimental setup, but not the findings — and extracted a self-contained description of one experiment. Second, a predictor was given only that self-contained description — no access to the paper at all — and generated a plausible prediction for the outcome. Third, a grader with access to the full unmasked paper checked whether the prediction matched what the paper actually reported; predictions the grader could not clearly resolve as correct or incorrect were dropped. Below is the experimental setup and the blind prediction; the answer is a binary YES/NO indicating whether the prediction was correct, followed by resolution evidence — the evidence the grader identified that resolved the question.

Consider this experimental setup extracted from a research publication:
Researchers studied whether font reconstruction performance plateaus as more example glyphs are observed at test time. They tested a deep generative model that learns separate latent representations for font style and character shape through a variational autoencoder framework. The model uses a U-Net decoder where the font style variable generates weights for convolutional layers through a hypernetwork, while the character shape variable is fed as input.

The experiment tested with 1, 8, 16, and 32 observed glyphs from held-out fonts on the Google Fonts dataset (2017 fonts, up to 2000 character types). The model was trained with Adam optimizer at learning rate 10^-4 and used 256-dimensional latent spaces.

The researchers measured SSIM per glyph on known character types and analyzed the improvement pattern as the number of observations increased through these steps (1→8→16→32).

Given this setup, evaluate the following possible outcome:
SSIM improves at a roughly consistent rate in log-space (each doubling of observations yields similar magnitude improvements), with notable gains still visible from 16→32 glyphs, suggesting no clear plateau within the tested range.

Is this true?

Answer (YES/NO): NO